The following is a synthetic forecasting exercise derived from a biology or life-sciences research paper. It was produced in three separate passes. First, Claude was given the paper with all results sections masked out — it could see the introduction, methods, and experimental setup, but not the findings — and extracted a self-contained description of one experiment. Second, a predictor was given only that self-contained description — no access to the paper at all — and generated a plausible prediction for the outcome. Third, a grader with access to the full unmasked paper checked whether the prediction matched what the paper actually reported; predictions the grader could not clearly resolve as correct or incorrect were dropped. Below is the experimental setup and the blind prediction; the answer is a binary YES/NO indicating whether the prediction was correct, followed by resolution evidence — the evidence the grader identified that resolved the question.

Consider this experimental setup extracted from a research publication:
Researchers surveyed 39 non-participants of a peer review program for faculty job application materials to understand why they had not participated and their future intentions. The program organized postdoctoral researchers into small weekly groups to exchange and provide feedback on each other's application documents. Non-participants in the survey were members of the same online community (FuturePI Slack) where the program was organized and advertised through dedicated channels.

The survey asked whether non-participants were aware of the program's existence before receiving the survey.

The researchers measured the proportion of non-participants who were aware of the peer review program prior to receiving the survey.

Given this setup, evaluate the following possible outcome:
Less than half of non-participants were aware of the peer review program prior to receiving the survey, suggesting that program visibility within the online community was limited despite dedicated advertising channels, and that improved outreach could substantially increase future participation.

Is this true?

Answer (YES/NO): NO